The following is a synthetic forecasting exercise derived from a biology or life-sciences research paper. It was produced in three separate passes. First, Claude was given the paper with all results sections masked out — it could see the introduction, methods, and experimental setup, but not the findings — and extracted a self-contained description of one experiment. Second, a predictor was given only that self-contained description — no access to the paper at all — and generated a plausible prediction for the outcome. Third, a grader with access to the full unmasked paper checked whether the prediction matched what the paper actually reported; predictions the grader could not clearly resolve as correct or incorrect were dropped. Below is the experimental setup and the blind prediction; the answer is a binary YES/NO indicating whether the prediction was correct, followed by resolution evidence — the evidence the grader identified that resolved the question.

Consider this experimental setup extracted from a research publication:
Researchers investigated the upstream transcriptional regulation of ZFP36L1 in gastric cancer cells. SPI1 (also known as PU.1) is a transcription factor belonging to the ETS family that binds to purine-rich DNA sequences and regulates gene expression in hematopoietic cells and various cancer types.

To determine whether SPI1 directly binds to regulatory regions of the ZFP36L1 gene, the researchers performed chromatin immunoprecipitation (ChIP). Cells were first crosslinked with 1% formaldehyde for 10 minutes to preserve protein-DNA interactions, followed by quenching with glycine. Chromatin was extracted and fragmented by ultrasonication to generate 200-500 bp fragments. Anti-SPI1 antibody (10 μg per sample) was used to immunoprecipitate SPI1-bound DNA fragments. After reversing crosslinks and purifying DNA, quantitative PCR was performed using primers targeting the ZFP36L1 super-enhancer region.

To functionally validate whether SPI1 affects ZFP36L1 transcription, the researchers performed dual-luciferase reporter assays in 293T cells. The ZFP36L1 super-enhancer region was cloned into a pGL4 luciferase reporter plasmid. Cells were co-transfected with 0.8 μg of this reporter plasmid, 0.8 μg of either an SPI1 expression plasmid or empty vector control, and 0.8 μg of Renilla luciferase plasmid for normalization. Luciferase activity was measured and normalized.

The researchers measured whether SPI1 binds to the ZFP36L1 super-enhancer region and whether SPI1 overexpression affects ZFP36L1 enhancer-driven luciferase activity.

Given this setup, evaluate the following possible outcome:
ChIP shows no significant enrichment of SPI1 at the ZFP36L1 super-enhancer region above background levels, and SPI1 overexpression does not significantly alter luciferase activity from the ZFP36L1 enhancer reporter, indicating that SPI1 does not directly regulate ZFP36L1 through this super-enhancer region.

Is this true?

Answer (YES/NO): NO